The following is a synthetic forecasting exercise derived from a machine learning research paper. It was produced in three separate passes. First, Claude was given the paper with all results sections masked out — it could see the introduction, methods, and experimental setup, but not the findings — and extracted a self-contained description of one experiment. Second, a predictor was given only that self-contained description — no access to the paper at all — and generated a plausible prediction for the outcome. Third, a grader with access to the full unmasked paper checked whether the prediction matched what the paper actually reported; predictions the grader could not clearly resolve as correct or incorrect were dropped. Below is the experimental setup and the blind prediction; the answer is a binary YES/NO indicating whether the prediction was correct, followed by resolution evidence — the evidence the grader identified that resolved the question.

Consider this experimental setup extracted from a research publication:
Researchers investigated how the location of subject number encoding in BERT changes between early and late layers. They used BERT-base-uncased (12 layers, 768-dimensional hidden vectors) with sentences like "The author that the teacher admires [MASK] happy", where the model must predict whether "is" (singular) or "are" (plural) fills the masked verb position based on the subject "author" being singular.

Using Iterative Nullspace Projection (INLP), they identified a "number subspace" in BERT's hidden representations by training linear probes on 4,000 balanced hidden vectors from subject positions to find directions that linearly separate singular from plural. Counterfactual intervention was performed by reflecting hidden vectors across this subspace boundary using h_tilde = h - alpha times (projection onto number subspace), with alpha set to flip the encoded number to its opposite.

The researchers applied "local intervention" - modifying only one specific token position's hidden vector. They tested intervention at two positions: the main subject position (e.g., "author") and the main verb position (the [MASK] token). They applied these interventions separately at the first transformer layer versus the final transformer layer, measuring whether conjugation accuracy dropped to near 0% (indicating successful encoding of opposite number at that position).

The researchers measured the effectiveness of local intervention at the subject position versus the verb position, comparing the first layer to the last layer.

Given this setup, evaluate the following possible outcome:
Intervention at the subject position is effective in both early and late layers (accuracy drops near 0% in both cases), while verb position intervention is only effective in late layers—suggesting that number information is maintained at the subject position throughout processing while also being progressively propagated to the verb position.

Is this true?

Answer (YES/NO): NO